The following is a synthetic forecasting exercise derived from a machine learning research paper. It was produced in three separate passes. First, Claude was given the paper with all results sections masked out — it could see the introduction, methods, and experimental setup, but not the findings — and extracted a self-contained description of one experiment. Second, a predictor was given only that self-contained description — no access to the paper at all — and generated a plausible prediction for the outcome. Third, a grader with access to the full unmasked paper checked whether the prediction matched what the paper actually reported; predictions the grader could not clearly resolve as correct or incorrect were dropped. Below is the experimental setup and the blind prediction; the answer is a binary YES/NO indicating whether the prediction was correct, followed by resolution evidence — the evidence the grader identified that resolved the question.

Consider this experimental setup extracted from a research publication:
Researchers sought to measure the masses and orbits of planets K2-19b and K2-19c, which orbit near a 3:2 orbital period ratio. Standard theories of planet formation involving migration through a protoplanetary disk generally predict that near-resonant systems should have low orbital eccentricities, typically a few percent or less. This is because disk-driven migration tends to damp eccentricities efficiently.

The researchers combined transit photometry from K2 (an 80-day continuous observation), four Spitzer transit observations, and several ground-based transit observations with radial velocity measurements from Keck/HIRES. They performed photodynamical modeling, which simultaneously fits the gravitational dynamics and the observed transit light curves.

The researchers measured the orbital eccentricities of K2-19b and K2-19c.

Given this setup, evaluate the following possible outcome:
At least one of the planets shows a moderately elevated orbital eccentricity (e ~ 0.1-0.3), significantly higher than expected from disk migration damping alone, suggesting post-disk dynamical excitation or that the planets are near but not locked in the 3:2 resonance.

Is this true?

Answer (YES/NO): YES